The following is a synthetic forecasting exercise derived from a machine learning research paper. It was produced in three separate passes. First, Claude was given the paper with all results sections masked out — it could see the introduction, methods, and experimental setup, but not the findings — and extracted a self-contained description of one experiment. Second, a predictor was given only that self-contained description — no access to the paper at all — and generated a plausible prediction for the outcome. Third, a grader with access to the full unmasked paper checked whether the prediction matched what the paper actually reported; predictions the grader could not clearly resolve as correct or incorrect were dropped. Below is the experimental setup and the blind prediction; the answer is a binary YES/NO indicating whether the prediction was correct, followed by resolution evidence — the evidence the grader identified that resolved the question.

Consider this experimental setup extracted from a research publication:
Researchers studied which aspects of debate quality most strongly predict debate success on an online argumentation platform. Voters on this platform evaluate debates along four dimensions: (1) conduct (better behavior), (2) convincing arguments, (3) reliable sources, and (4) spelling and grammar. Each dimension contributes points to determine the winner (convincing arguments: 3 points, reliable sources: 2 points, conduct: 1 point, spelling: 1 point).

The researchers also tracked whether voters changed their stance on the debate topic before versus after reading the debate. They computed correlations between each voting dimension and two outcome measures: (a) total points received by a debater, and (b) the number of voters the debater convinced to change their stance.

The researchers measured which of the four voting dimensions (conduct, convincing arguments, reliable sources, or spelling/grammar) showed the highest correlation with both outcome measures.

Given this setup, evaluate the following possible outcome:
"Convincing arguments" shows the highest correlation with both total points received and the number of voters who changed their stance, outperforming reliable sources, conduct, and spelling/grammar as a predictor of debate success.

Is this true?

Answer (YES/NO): YES